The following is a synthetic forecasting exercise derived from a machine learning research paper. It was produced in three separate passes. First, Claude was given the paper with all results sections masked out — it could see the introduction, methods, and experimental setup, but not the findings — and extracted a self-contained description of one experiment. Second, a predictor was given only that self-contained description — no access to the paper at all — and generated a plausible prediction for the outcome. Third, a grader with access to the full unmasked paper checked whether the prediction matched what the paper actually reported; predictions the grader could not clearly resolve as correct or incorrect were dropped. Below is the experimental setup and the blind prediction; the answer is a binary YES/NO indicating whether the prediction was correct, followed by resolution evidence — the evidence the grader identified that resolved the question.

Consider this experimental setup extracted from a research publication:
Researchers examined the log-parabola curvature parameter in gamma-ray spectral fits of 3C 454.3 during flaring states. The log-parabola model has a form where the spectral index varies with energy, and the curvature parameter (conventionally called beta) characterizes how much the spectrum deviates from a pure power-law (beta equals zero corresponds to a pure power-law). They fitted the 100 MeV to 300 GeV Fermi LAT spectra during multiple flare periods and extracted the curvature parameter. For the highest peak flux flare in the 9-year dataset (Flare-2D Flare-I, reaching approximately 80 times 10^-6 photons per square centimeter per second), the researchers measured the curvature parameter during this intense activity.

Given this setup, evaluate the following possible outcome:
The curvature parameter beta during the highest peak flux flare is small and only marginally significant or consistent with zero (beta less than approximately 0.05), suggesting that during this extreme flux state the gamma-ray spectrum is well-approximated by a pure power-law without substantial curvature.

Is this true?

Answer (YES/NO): NO